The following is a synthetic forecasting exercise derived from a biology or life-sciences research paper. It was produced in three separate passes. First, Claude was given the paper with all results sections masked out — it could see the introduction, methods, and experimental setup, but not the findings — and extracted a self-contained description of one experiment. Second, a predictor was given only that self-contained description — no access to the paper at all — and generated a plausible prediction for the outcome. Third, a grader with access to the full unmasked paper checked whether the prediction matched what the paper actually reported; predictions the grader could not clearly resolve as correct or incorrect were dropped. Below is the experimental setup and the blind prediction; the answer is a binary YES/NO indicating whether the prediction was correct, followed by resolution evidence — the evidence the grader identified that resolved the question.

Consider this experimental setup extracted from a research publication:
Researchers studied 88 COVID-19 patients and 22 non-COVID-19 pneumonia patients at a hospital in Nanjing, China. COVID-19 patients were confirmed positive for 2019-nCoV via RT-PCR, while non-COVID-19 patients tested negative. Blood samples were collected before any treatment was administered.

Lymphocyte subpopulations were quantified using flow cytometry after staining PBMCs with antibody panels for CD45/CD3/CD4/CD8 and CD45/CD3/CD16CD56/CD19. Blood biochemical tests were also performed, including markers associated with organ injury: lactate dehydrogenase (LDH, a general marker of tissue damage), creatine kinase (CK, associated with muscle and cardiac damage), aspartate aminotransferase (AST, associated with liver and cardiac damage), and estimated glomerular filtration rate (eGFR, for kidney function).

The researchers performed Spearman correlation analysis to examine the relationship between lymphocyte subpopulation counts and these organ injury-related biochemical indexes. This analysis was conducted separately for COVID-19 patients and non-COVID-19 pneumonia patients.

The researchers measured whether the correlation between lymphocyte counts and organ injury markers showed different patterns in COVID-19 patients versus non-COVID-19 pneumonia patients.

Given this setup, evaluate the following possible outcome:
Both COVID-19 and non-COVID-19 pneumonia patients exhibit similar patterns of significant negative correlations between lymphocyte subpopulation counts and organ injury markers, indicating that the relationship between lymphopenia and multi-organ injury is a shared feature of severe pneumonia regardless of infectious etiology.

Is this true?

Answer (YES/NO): NO